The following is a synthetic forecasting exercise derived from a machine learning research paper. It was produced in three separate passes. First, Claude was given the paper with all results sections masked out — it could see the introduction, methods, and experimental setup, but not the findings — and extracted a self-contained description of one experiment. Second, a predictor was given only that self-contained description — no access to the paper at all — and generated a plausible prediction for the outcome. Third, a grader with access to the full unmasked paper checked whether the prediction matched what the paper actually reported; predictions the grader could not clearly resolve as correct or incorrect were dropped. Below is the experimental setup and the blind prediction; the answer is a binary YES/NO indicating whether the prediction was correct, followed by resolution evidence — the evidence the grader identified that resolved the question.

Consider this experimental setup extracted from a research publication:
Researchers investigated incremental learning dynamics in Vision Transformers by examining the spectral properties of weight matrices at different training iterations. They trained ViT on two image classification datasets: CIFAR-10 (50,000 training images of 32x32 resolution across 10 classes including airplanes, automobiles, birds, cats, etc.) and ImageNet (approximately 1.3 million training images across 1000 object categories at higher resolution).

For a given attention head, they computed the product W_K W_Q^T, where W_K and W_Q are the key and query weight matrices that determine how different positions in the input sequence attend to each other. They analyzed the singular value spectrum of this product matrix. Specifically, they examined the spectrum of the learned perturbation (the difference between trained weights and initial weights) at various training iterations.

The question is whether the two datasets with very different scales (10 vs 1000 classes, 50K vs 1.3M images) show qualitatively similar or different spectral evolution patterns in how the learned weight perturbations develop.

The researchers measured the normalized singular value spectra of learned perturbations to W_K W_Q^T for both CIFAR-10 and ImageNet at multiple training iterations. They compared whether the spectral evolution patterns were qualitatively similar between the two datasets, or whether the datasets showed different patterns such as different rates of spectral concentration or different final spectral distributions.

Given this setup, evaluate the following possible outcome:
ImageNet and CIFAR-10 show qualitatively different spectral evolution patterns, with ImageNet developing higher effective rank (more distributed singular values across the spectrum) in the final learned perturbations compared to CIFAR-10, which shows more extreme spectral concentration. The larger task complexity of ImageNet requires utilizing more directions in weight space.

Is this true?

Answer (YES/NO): NO